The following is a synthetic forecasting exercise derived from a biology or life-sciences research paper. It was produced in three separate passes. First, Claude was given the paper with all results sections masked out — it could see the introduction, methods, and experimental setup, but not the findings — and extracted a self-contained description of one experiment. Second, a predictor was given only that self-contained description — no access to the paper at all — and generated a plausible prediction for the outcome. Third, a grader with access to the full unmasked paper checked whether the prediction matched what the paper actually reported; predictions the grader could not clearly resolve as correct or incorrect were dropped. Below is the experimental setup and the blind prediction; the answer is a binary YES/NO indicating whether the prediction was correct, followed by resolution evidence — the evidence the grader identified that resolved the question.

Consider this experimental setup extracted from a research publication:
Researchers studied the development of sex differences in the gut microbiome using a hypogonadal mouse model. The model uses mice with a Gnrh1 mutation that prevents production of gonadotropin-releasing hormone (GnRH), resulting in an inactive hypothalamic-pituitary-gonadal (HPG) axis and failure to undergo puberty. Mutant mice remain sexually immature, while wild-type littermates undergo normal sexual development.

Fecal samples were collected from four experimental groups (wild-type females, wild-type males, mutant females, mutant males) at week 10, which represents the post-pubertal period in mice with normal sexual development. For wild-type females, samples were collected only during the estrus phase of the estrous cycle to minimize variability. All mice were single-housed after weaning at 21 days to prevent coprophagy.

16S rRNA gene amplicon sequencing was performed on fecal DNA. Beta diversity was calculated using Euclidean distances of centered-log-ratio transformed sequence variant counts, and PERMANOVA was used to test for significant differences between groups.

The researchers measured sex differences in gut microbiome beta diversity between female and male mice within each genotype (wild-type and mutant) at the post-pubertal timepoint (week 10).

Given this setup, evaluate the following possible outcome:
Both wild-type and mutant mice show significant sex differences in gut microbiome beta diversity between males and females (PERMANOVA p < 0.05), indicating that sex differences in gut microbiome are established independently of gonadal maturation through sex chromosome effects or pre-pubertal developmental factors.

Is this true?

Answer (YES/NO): NO